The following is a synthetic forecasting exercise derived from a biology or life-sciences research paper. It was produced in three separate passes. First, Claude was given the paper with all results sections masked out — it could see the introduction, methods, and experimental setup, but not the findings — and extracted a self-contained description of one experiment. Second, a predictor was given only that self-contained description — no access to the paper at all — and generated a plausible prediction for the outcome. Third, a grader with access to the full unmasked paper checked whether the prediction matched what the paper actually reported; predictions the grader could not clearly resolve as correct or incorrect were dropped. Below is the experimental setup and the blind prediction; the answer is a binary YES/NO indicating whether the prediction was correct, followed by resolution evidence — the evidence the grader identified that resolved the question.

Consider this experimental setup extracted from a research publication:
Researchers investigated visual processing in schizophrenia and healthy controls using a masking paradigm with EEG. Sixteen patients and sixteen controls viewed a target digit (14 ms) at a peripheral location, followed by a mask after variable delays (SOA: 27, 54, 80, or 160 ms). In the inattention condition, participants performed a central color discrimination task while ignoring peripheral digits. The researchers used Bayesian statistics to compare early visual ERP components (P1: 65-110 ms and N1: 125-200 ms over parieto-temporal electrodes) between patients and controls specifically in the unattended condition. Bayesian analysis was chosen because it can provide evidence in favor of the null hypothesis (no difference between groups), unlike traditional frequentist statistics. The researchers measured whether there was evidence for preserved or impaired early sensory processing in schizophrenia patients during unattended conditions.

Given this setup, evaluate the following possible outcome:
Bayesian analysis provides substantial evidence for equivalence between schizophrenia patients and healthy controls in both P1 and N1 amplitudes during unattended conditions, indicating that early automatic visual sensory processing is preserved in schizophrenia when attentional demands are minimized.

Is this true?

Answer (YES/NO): YES